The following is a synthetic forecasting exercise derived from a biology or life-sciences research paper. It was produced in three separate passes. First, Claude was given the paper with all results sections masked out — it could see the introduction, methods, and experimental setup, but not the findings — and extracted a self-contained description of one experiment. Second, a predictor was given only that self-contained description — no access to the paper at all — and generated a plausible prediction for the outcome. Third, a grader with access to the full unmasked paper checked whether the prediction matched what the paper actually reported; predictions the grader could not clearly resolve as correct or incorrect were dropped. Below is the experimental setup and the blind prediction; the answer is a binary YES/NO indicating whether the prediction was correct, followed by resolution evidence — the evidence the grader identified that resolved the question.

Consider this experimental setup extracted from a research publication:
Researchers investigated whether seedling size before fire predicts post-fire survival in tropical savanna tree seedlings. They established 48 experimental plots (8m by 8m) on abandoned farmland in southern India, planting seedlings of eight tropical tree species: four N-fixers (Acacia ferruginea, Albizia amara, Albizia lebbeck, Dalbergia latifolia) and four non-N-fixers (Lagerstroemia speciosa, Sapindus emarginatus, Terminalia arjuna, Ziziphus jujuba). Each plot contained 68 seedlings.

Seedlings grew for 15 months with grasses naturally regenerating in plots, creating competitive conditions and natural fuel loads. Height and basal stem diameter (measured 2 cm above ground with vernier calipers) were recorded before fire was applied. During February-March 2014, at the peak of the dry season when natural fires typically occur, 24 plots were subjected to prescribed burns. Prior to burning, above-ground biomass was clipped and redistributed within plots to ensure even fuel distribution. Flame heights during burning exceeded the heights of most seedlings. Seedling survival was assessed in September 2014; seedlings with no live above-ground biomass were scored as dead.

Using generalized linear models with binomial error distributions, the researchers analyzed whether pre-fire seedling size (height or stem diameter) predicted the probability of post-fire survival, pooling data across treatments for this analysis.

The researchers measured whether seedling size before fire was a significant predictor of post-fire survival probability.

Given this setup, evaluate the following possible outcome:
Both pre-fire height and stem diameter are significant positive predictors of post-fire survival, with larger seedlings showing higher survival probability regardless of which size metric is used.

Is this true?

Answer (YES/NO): NO